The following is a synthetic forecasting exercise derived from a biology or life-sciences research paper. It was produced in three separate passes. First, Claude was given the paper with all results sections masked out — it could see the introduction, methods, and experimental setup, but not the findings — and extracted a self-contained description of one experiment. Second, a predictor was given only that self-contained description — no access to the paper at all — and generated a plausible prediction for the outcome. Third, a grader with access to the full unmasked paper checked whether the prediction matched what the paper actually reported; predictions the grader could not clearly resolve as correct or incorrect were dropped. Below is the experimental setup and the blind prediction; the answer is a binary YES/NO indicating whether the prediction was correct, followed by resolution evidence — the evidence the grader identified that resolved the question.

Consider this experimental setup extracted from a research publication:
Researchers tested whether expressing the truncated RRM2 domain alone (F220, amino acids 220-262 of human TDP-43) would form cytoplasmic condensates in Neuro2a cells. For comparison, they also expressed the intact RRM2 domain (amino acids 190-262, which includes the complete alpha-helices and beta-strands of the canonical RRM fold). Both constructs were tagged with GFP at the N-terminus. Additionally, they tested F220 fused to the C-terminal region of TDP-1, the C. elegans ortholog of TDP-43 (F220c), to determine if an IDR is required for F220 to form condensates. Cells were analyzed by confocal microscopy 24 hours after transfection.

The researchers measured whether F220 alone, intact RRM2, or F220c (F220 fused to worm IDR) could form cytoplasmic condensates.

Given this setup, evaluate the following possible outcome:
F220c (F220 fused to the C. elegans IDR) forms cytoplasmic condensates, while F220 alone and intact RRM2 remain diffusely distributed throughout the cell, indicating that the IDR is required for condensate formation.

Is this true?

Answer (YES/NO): NO